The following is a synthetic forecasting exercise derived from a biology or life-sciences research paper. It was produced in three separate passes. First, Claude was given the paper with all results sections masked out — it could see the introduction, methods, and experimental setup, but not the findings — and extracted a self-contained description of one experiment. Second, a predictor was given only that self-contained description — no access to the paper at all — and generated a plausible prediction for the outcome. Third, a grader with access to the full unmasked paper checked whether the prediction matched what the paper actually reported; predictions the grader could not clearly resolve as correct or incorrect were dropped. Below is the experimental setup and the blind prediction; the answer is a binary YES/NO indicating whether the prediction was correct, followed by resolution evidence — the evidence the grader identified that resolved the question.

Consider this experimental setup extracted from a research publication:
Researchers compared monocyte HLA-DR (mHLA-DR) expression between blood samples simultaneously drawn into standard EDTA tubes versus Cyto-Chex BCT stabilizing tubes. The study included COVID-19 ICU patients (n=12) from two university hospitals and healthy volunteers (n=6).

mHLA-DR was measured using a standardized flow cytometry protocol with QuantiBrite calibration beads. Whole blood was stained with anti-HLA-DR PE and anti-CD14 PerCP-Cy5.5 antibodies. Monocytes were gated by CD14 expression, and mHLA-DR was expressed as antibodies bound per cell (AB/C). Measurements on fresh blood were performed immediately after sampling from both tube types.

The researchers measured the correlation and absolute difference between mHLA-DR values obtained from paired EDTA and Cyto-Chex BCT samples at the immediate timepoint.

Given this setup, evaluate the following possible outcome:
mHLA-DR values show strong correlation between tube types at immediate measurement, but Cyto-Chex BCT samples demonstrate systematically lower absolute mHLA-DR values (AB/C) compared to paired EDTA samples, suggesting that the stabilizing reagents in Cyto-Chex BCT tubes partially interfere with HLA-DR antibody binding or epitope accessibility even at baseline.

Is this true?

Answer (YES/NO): YES